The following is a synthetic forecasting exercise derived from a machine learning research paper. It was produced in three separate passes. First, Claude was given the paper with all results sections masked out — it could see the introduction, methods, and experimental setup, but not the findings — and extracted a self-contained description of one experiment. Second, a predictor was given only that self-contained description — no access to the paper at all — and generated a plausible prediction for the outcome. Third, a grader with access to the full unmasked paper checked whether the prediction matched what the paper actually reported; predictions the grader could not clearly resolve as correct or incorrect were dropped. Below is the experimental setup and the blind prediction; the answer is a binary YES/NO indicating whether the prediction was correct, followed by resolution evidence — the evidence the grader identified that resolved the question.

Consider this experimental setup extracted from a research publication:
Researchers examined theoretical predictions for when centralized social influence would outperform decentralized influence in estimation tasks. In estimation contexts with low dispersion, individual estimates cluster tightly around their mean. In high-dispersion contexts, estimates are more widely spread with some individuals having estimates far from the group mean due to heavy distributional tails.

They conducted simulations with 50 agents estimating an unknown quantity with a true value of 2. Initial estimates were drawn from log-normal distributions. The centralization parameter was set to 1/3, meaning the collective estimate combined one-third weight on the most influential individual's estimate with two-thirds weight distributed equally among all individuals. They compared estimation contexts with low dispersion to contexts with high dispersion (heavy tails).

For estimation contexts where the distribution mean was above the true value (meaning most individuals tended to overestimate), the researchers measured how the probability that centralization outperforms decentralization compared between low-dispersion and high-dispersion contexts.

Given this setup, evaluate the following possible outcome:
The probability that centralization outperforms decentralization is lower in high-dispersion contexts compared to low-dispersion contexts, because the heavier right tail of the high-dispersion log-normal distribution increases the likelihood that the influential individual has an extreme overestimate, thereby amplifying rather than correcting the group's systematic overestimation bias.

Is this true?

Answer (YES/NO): NO